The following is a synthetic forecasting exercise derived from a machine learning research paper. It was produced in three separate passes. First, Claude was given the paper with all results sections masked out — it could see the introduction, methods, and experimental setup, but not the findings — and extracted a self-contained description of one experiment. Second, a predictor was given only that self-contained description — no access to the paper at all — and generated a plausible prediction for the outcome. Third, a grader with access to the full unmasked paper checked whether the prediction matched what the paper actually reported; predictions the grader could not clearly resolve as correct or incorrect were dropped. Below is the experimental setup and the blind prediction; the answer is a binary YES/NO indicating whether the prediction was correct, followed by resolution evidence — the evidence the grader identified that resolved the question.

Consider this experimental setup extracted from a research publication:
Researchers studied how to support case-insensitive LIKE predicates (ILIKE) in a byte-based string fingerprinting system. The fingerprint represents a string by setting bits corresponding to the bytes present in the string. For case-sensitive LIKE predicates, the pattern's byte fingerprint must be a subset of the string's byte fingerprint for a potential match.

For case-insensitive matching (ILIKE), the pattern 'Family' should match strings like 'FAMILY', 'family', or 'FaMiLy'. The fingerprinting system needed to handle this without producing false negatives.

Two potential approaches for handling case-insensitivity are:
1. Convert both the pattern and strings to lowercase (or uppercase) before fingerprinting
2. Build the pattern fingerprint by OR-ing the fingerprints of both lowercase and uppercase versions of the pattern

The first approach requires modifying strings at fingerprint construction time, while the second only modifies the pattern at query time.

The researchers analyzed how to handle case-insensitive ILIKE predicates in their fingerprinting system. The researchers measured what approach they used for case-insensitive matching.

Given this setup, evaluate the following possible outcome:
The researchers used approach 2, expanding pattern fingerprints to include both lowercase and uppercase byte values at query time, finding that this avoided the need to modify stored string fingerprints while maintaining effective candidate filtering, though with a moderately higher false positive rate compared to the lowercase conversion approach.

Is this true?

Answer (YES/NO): NO